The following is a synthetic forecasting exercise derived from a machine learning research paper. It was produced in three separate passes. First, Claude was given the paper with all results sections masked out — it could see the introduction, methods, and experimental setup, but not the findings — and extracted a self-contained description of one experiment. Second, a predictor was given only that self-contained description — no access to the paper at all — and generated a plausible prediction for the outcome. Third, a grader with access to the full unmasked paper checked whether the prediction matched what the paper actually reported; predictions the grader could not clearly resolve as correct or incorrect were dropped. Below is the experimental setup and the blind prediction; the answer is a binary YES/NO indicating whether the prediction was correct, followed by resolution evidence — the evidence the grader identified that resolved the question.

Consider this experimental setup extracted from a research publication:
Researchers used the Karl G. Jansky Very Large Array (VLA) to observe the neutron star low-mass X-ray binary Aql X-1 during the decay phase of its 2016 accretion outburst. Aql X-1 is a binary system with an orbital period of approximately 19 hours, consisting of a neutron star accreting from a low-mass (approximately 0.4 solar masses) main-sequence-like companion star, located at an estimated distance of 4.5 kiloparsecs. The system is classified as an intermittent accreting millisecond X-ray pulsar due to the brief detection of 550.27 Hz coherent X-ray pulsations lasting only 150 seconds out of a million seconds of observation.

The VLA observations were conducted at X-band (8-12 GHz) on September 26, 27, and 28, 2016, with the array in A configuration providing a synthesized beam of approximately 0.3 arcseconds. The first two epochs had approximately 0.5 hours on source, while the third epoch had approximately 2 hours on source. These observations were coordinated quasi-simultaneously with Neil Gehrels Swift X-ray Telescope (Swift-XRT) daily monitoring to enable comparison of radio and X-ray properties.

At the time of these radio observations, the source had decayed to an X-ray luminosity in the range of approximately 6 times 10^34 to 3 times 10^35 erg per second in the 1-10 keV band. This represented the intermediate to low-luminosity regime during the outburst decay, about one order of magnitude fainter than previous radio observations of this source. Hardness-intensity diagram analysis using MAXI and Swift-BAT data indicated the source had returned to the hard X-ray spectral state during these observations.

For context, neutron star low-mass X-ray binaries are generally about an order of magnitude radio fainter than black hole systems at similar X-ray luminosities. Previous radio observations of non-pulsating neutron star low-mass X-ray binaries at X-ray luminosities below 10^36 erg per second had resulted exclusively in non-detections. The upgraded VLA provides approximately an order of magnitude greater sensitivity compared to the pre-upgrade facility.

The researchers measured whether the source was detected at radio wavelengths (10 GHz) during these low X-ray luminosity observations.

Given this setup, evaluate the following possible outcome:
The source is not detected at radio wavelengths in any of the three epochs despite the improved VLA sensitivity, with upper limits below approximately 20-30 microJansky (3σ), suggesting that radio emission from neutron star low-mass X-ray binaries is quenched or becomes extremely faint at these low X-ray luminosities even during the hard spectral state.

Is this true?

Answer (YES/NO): YES